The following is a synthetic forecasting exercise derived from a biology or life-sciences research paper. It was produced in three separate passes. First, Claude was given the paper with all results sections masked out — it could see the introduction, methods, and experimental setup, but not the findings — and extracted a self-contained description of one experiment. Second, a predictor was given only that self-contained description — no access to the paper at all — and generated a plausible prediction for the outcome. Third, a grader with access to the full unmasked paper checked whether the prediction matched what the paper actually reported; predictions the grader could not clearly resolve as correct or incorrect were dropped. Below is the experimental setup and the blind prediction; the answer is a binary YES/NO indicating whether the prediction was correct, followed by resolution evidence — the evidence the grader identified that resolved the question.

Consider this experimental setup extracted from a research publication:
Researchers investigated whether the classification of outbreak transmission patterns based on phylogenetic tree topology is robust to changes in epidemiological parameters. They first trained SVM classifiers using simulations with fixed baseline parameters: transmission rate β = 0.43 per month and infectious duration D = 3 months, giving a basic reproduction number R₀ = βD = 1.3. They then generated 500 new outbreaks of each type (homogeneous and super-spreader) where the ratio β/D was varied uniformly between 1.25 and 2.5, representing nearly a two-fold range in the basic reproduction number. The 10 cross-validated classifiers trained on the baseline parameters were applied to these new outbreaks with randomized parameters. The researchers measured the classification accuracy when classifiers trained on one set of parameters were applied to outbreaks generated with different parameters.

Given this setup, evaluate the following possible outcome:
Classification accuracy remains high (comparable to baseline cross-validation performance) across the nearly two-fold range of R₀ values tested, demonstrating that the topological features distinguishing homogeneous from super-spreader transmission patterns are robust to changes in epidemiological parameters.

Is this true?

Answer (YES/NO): YES